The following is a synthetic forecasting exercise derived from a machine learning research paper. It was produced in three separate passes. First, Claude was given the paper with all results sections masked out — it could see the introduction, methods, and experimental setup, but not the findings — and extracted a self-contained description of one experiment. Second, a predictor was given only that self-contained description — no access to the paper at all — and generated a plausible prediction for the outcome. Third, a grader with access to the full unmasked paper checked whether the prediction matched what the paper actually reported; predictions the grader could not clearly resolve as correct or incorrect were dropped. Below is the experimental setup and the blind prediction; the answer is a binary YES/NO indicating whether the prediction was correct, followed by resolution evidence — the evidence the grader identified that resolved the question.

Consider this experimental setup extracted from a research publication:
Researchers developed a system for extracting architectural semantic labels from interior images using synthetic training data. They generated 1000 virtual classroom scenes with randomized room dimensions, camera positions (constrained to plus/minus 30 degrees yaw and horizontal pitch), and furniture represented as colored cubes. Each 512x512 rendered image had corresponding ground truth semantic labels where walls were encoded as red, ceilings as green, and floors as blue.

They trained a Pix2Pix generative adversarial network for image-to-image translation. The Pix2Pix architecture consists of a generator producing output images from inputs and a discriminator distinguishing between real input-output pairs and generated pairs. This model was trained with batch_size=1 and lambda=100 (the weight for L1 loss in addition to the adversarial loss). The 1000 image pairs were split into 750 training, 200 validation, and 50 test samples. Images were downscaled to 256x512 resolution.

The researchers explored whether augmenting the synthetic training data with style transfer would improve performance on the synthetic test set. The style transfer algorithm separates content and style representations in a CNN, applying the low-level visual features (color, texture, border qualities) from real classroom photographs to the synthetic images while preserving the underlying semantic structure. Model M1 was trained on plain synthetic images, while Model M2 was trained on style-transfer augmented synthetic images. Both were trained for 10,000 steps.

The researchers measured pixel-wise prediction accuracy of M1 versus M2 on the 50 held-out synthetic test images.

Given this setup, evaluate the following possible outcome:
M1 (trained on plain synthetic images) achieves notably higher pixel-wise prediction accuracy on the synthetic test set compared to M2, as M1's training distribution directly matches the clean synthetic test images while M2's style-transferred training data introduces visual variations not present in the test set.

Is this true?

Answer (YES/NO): NO